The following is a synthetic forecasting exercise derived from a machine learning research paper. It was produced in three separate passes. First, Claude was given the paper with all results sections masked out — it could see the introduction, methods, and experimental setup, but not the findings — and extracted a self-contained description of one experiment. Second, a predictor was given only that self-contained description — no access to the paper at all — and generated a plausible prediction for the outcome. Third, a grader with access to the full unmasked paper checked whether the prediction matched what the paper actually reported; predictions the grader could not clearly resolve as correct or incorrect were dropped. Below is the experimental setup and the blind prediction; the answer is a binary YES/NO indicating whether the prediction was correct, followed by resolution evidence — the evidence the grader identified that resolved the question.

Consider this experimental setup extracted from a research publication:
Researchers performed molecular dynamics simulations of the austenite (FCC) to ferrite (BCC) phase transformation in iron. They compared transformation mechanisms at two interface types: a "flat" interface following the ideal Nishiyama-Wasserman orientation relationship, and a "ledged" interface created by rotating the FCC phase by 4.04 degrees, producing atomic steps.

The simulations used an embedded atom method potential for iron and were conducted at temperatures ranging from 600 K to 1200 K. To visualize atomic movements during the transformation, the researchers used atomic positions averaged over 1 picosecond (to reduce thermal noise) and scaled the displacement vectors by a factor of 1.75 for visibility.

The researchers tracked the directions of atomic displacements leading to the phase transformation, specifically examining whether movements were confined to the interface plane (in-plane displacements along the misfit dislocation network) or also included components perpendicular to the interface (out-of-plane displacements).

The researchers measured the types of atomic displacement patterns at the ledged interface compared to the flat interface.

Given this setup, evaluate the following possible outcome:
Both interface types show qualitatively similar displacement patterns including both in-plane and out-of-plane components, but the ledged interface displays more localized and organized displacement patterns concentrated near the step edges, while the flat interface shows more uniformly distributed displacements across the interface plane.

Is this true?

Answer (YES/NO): NO